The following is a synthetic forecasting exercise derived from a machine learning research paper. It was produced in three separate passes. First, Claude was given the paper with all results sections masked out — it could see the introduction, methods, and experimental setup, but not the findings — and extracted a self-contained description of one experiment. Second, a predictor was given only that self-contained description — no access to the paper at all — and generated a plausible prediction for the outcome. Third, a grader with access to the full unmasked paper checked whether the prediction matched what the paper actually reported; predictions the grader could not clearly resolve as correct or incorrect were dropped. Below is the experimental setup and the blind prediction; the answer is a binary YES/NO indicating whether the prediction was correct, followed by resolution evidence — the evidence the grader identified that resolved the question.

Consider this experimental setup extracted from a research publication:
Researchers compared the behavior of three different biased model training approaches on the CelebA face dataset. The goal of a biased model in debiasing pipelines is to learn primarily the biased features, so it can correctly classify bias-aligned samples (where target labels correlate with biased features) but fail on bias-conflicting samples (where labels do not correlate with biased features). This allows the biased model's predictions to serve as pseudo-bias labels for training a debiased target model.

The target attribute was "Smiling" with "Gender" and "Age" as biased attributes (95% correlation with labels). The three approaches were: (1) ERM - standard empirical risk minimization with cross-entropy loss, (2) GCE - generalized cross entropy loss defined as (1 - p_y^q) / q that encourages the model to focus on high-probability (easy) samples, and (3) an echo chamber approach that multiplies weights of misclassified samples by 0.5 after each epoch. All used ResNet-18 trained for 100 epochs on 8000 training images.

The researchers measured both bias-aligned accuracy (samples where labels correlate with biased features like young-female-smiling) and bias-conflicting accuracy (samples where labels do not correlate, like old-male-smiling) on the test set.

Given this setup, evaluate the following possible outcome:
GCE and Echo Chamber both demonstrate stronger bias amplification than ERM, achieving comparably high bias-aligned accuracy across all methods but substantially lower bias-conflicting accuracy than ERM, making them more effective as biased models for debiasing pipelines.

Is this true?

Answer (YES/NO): NO